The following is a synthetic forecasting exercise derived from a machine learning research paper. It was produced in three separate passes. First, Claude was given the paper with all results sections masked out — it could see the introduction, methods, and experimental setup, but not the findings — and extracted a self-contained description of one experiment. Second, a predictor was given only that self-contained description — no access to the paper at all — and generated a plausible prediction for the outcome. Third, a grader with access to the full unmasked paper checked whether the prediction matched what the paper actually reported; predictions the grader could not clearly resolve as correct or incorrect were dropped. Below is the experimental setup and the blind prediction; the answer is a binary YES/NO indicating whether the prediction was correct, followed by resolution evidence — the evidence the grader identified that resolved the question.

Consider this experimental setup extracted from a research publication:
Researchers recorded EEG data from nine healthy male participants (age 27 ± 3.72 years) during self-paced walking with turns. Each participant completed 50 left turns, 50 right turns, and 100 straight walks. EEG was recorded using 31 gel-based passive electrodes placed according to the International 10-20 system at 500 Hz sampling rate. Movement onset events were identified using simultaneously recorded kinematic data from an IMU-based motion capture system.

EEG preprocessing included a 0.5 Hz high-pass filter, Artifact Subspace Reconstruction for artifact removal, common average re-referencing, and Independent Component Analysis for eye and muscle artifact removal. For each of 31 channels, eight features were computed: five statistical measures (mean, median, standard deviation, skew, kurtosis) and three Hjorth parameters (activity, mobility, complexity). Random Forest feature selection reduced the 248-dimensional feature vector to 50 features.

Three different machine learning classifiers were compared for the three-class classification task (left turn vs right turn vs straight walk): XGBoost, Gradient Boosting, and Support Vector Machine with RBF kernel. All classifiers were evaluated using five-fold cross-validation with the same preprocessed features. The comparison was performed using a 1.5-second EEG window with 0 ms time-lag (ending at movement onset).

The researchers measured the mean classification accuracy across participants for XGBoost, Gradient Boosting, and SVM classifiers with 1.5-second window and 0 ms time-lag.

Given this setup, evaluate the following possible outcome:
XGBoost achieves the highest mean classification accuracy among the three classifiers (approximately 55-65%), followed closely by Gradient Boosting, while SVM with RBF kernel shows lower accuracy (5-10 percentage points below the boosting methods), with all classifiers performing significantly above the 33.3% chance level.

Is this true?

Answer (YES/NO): NO